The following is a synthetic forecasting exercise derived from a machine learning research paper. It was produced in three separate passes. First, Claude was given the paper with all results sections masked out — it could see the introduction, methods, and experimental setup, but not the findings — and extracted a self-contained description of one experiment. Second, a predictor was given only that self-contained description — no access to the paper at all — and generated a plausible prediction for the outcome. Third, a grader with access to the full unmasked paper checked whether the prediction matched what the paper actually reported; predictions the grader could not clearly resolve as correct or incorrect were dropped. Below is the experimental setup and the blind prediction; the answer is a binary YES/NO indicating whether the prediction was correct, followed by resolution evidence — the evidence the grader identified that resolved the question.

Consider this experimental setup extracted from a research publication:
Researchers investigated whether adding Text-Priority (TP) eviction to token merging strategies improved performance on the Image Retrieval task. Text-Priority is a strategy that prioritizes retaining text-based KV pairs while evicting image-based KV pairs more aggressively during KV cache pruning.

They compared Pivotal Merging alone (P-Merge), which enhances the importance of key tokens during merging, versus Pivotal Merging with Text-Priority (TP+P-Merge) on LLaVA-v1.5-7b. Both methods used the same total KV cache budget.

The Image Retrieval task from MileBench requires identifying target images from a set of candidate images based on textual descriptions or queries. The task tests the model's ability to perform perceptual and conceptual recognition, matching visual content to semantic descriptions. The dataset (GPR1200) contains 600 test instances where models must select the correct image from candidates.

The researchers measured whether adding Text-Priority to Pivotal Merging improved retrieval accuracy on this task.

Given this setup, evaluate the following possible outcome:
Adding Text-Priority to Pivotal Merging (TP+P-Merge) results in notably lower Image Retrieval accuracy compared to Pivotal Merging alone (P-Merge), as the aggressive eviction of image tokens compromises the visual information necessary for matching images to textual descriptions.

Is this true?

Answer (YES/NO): NO